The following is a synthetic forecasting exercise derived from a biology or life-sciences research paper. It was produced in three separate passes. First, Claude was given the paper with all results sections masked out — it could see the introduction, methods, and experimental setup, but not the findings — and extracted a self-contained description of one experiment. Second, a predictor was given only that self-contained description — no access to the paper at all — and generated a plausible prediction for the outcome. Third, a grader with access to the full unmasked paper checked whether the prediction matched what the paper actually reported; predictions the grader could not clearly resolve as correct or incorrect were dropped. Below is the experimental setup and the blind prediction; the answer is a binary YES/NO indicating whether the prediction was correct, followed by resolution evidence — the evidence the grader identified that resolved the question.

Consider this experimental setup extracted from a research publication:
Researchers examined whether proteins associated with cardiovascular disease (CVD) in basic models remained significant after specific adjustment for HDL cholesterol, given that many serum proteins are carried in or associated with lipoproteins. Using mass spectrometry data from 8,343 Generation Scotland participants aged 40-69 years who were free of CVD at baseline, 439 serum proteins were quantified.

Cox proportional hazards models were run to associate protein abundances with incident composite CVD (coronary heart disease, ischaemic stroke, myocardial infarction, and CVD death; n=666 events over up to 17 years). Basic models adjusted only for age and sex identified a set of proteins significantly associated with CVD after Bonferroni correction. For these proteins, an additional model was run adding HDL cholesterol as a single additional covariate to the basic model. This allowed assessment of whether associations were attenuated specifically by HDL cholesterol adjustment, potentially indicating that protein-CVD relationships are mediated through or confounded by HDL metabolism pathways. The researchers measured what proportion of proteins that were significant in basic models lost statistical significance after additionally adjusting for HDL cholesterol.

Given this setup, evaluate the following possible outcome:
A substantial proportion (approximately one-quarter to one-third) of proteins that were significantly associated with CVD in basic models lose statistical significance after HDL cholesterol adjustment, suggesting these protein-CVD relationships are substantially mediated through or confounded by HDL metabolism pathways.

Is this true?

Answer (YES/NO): NO